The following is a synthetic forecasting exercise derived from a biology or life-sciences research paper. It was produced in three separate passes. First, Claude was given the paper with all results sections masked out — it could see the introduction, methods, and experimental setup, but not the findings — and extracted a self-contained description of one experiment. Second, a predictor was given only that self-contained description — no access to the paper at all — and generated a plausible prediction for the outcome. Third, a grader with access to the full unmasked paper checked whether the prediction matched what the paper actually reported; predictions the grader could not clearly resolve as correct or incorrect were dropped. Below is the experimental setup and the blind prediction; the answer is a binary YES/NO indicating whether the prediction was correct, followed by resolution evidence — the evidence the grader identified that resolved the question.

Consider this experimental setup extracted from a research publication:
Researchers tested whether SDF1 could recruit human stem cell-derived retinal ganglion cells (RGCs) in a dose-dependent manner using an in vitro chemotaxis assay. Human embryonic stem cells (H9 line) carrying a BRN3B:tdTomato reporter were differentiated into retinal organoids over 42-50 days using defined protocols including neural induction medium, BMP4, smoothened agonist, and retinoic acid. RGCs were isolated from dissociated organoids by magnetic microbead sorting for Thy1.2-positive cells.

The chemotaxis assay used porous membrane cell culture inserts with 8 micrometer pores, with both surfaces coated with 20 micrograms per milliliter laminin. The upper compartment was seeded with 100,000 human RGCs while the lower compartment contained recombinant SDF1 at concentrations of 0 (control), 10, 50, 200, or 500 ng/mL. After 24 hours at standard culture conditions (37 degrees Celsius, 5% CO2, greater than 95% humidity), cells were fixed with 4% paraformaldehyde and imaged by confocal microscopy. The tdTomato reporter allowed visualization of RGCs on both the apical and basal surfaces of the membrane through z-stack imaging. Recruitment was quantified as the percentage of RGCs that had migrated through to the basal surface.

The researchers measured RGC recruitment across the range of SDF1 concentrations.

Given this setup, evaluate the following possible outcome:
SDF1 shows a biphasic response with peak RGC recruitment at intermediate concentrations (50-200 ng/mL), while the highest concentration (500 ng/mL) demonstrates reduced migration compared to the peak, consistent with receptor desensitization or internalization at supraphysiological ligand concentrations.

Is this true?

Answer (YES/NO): YES